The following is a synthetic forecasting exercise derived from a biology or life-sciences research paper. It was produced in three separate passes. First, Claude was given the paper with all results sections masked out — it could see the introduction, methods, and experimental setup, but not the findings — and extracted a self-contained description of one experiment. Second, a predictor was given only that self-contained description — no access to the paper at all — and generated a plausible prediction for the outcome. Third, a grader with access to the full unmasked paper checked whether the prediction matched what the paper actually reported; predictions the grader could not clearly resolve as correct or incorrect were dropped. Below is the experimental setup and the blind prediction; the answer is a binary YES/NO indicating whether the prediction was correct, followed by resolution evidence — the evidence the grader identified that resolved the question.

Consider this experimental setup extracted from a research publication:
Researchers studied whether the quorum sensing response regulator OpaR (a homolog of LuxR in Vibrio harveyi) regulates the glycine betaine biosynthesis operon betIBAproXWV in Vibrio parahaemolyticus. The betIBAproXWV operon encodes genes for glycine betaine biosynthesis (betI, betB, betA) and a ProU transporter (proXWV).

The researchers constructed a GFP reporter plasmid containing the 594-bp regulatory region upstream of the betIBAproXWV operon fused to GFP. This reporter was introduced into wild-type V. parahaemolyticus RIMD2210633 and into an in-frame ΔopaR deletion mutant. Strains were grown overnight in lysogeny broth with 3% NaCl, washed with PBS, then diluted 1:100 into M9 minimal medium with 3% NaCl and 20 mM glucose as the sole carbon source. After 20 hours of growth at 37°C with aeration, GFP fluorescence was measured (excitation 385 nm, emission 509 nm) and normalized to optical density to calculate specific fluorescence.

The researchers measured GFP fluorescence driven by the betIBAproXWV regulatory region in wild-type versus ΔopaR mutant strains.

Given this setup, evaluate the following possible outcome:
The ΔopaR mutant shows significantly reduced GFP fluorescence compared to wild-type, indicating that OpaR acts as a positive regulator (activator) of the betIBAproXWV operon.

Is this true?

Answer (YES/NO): YES